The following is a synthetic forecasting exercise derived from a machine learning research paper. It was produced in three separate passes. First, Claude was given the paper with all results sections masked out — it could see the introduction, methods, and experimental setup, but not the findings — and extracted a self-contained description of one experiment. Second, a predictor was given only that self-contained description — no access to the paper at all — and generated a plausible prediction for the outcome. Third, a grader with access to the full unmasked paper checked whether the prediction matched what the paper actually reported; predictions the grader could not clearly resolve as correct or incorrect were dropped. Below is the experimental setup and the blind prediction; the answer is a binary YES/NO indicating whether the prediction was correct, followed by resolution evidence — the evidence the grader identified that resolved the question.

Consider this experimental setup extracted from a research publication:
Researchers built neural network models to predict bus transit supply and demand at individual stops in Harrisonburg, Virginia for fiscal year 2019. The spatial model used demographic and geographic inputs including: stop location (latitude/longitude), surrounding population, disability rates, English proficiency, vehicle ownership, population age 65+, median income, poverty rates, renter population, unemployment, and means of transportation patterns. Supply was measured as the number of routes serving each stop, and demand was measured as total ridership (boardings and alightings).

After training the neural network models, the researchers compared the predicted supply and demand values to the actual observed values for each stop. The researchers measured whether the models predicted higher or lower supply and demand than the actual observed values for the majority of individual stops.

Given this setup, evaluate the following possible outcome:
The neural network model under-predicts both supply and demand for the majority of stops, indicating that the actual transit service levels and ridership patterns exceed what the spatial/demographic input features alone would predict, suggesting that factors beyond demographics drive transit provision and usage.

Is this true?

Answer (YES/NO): NO